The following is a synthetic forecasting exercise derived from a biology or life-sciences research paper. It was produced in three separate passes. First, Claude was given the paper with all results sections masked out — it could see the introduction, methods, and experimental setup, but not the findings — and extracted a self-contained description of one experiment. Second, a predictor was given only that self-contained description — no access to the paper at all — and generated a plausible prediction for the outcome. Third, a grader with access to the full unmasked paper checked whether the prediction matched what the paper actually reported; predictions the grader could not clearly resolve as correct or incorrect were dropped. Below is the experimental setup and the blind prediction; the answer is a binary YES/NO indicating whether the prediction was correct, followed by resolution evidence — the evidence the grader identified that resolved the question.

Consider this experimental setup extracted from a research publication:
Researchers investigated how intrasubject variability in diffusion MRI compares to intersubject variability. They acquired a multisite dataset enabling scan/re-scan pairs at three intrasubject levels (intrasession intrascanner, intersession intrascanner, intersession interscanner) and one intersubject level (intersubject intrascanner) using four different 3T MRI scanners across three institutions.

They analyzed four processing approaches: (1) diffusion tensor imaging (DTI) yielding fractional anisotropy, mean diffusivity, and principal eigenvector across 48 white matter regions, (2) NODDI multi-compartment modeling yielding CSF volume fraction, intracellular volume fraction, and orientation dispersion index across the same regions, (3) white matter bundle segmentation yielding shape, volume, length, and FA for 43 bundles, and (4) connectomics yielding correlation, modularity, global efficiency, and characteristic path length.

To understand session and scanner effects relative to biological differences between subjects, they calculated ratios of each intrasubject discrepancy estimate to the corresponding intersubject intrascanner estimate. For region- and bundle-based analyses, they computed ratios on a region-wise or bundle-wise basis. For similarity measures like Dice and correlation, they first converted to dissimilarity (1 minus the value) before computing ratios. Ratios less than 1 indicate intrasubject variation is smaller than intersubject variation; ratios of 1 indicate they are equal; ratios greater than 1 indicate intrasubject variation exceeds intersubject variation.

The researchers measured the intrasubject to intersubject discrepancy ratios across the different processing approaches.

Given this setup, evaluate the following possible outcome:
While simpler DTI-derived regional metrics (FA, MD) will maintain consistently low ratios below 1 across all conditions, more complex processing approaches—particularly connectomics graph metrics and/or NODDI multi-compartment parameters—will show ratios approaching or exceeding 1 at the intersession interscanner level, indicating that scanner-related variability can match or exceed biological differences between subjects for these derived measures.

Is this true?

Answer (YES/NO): NO